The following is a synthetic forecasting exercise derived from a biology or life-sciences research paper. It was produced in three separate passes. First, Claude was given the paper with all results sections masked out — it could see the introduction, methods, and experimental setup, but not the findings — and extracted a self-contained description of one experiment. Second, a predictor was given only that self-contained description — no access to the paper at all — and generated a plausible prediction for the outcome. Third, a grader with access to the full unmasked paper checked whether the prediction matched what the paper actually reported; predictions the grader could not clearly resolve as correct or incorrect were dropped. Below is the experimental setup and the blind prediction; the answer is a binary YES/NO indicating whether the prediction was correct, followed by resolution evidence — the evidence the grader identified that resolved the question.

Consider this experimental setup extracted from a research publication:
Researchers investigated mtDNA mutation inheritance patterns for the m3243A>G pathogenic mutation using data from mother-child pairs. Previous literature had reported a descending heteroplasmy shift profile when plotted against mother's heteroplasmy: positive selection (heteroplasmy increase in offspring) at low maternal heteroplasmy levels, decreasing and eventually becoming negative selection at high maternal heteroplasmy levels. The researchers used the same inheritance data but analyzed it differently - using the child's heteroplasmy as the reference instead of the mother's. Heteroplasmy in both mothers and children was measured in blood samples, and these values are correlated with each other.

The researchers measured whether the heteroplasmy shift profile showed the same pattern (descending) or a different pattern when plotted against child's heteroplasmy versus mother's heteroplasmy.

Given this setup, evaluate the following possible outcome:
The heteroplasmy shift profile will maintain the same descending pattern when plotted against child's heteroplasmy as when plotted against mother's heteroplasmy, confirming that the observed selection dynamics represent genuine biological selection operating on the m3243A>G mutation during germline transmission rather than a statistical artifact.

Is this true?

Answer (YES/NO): NO